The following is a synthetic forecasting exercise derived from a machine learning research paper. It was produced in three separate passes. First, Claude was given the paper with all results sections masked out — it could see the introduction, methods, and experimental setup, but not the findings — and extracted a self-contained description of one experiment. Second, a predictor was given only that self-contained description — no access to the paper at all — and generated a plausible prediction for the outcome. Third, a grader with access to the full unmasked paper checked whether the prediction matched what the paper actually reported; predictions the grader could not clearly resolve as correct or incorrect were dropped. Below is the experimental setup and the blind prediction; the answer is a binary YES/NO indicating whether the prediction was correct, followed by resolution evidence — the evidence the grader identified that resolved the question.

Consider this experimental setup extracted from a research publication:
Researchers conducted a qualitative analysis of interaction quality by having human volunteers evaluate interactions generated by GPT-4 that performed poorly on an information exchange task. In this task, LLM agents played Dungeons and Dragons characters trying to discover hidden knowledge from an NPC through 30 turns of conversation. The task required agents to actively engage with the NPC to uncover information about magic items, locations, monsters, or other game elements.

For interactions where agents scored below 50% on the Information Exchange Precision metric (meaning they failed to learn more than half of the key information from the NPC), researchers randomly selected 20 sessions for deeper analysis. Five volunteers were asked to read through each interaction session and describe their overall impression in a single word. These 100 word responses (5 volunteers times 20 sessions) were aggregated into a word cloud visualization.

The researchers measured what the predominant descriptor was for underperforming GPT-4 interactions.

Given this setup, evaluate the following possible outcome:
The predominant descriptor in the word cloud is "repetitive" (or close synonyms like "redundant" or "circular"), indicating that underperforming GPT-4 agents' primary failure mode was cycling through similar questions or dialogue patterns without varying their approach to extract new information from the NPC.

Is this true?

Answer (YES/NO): NO